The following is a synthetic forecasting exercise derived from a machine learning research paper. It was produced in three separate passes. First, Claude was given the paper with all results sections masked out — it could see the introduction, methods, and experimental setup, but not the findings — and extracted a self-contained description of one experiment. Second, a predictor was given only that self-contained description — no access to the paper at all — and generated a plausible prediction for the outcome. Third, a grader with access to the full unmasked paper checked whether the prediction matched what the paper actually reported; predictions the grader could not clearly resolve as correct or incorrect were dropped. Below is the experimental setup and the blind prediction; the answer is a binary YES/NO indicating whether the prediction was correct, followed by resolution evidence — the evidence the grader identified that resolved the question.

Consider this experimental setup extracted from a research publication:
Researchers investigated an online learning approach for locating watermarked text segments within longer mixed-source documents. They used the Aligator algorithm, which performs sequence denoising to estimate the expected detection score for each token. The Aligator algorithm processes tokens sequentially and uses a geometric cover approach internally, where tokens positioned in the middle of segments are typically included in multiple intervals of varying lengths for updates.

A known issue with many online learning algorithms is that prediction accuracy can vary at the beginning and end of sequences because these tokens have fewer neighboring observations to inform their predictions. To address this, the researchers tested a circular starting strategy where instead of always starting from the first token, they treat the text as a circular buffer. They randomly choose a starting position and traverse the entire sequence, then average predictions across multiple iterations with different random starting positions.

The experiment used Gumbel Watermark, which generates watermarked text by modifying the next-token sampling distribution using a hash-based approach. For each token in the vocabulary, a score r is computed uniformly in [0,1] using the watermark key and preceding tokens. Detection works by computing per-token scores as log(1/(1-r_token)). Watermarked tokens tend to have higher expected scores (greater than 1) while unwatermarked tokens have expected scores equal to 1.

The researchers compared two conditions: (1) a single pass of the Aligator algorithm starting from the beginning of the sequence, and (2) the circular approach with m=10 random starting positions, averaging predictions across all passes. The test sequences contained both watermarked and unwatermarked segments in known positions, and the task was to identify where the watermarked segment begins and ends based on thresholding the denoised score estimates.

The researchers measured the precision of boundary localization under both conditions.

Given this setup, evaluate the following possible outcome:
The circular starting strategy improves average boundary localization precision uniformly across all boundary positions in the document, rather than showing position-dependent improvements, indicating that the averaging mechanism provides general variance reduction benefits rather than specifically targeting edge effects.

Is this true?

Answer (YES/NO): NO